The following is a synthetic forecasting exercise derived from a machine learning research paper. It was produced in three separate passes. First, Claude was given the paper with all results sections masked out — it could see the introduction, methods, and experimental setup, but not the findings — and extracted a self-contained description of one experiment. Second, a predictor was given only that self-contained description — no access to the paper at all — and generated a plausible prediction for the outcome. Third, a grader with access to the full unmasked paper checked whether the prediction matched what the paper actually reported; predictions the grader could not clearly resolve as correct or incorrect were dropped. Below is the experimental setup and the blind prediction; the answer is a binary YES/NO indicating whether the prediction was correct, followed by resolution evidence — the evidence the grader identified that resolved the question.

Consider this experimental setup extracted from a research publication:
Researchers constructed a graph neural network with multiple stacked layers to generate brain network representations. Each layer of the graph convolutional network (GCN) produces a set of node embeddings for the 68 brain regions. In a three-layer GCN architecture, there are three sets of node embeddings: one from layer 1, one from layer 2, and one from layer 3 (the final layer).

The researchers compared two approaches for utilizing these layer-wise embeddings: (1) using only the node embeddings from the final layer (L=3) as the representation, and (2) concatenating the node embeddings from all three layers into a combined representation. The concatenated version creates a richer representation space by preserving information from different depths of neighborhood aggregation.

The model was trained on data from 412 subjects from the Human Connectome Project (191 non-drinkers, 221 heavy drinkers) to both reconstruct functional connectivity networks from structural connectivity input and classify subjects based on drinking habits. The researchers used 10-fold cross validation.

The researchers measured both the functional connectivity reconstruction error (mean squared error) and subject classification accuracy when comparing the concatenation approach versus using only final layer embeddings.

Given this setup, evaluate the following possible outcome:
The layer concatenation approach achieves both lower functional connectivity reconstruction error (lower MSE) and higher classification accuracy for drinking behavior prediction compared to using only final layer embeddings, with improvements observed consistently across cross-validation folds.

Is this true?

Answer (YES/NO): YES